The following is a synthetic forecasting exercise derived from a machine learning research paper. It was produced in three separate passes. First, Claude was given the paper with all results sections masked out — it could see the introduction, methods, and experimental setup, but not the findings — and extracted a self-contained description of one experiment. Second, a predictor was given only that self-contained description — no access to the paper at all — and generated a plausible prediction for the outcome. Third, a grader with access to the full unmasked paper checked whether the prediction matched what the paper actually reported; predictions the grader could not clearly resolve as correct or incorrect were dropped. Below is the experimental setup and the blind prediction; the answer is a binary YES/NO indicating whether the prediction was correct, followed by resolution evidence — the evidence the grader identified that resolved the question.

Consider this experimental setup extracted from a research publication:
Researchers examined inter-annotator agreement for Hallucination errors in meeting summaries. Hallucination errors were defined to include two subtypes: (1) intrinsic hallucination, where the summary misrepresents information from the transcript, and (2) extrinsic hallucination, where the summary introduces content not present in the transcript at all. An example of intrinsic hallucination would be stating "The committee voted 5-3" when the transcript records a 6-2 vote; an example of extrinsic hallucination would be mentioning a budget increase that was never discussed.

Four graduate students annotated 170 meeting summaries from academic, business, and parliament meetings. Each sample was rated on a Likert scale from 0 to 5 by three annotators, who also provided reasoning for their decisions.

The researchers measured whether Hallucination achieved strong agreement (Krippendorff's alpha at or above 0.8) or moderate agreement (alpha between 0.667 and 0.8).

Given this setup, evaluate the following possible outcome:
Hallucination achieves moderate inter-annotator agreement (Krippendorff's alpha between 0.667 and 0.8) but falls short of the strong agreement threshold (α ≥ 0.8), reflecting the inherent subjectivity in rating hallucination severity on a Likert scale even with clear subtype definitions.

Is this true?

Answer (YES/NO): NO